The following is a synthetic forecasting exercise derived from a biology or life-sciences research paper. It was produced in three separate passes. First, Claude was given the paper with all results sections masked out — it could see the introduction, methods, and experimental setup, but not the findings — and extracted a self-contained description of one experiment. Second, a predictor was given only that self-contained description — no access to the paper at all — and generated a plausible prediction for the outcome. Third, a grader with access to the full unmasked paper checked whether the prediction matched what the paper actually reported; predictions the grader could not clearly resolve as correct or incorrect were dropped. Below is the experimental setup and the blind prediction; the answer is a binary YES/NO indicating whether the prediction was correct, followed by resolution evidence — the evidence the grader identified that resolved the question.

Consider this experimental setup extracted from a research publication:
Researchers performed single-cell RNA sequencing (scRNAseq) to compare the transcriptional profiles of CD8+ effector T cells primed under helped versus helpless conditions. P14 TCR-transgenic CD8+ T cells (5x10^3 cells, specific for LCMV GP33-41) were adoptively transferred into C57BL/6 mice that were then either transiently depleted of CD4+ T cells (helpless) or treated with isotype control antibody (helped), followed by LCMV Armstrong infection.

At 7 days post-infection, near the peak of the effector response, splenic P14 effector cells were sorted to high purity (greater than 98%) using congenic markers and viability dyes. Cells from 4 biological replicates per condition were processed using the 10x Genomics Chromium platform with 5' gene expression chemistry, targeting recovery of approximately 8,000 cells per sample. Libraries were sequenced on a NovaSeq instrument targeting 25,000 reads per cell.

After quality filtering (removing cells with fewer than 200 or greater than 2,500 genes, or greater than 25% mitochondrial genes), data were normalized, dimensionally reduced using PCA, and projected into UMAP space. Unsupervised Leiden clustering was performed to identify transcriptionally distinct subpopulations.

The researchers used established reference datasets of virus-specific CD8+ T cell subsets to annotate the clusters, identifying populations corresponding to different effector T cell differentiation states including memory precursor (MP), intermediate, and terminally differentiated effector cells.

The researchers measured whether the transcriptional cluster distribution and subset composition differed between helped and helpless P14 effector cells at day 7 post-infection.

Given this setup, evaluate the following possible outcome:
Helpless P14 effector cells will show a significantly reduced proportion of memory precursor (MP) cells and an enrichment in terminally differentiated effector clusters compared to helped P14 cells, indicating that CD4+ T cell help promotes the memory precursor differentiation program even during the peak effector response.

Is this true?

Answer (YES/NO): NO